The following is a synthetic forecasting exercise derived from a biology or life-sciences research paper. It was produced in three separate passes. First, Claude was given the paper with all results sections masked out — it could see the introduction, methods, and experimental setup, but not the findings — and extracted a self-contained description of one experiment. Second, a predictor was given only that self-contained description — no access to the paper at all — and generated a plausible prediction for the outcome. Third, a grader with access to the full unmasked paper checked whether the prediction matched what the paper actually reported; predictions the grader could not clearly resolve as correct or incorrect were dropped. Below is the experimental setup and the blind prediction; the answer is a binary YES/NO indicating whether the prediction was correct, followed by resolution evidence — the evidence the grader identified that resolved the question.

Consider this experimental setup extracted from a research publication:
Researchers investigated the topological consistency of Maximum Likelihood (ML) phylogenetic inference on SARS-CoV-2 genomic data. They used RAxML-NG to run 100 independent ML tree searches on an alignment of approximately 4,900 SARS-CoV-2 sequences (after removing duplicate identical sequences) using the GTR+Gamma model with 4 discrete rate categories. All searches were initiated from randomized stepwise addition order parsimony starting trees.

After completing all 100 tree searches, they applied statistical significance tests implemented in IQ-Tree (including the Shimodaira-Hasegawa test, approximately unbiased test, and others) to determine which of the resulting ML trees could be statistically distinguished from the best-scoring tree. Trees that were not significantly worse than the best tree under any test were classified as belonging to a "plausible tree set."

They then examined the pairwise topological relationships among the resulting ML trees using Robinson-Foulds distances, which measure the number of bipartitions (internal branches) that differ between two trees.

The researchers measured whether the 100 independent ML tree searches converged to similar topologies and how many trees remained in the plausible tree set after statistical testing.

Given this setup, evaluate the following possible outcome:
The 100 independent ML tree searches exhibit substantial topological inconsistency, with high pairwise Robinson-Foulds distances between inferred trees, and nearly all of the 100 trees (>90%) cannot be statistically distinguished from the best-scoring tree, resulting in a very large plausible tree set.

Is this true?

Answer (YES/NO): NO